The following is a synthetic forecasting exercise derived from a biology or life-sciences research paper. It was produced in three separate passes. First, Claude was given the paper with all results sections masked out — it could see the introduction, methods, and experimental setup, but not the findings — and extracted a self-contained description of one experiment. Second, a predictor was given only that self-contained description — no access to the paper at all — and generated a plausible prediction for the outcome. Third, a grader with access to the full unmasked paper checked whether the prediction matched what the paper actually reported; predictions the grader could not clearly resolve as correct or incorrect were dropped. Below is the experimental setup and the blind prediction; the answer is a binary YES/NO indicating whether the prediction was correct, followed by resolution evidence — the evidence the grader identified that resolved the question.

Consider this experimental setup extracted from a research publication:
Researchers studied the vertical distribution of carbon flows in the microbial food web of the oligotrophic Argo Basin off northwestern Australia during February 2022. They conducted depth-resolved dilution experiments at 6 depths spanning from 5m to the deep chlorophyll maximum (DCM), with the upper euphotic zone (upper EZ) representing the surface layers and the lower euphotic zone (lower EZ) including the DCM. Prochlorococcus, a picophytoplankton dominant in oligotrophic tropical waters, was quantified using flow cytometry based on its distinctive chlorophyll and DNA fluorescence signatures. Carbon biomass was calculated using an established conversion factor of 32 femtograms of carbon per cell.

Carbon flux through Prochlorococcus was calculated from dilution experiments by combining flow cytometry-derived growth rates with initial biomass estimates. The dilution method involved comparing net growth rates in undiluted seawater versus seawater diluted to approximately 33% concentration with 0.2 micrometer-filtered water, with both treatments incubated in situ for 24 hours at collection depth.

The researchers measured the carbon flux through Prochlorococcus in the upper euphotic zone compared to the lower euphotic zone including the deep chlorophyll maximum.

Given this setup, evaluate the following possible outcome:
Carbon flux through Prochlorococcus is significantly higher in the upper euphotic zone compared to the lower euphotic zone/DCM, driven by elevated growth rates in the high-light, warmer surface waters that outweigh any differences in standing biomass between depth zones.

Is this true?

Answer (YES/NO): YES